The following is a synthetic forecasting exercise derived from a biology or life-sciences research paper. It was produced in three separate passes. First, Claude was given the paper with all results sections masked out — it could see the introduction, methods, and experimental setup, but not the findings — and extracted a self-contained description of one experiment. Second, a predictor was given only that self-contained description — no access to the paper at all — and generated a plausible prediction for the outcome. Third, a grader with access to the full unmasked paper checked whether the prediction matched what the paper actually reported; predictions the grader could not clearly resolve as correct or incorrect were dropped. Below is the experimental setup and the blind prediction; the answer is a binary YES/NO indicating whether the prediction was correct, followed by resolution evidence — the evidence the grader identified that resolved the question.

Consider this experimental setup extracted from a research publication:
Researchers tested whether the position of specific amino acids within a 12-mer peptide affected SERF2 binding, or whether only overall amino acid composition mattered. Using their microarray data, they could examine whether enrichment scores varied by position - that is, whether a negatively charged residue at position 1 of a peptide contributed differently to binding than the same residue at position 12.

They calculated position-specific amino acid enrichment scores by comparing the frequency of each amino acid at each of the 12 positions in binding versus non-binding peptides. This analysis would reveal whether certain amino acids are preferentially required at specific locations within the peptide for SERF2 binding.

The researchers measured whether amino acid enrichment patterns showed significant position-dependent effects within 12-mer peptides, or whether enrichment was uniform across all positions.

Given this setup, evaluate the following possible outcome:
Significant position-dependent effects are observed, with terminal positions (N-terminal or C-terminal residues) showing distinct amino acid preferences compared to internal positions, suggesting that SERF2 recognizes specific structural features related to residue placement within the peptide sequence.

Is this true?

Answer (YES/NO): NO